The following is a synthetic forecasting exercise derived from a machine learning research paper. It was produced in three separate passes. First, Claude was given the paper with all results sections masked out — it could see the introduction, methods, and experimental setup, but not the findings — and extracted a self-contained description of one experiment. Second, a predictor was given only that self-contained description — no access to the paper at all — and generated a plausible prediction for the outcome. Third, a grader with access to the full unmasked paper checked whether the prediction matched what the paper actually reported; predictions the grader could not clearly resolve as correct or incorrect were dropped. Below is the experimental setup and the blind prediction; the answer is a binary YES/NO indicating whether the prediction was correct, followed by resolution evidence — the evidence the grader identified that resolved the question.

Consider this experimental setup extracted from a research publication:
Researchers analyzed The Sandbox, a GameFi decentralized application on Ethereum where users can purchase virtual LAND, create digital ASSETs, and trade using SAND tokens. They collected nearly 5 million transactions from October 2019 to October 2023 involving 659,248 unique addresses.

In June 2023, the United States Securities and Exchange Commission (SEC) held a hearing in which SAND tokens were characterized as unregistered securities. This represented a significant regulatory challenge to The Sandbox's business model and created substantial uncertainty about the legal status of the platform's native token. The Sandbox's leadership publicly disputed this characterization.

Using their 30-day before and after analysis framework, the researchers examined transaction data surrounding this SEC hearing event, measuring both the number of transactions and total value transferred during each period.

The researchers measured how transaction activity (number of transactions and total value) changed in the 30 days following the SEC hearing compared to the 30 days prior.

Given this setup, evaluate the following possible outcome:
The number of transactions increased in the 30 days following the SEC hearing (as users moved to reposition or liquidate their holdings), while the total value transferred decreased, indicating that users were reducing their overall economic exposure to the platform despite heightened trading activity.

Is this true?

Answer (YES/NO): NO